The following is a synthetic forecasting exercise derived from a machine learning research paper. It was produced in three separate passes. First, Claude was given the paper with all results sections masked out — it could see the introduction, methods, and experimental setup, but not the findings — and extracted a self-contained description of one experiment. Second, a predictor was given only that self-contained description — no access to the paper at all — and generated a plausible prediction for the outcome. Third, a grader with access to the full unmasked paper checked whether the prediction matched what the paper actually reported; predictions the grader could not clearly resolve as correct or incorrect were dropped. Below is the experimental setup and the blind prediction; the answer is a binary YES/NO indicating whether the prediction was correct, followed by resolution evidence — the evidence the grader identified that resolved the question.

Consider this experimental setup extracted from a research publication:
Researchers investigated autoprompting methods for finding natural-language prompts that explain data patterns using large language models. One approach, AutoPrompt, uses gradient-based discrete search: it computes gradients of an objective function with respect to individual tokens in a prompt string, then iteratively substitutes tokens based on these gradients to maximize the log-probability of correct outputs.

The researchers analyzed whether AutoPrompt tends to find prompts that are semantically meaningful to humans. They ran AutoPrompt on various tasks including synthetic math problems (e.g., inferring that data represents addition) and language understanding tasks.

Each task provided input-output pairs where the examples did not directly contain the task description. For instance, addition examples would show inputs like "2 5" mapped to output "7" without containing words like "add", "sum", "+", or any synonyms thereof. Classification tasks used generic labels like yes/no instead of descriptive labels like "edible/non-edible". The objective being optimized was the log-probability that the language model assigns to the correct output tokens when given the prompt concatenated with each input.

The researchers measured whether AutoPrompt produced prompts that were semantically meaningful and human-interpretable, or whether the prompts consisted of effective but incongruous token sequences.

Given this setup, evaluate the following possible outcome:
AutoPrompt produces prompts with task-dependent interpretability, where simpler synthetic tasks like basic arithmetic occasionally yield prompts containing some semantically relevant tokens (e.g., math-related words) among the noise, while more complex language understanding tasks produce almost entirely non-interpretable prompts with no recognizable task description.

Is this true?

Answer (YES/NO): NO